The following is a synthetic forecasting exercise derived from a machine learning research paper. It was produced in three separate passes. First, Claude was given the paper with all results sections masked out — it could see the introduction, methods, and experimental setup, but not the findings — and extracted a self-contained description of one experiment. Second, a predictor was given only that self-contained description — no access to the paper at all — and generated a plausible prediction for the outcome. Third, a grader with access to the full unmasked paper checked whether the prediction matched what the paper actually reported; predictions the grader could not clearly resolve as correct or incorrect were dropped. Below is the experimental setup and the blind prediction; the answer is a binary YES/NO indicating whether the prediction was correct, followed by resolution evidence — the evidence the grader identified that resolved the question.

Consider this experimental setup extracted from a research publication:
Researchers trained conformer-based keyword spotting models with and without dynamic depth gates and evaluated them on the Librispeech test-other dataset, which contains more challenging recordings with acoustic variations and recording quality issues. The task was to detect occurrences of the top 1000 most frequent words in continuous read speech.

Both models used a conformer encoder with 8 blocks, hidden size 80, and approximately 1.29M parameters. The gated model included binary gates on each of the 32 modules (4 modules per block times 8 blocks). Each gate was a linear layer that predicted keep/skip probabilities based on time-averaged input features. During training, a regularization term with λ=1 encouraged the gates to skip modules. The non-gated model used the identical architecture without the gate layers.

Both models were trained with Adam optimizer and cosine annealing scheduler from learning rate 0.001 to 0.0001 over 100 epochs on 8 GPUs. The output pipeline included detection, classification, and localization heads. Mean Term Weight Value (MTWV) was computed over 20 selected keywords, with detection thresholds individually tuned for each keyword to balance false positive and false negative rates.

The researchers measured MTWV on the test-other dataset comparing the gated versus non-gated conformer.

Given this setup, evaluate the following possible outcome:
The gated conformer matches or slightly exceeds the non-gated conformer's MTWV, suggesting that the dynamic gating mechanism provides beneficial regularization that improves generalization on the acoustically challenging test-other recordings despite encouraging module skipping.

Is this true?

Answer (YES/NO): NO